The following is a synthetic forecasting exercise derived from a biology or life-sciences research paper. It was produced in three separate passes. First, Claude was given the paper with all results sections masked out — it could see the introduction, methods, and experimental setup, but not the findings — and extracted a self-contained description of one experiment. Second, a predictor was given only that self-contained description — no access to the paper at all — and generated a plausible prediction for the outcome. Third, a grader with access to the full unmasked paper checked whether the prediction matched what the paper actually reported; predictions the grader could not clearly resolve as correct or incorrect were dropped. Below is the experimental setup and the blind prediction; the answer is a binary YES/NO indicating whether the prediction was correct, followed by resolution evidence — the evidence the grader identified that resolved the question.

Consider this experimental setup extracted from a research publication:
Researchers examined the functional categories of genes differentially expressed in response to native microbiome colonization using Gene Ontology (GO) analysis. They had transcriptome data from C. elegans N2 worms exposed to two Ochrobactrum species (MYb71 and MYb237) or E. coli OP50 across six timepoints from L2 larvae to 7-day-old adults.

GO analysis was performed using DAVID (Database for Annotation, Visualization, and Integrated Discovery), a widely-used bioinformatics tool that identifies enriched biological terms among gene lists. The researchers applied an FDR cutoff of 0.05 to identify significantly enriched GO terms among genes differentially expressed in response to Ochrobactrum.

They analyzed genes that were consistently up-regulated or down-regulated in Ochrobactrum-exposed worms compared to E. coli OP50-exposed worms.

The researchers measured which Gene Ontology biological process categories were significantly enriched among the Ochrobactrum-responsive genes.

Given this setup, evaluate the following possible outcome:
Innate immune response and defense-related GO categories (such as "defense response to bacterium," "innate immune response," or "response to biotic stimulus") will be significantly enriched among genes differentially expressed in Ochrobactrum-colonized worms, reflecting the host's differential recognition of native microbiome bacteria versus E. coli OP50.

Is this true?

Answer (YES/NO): YES